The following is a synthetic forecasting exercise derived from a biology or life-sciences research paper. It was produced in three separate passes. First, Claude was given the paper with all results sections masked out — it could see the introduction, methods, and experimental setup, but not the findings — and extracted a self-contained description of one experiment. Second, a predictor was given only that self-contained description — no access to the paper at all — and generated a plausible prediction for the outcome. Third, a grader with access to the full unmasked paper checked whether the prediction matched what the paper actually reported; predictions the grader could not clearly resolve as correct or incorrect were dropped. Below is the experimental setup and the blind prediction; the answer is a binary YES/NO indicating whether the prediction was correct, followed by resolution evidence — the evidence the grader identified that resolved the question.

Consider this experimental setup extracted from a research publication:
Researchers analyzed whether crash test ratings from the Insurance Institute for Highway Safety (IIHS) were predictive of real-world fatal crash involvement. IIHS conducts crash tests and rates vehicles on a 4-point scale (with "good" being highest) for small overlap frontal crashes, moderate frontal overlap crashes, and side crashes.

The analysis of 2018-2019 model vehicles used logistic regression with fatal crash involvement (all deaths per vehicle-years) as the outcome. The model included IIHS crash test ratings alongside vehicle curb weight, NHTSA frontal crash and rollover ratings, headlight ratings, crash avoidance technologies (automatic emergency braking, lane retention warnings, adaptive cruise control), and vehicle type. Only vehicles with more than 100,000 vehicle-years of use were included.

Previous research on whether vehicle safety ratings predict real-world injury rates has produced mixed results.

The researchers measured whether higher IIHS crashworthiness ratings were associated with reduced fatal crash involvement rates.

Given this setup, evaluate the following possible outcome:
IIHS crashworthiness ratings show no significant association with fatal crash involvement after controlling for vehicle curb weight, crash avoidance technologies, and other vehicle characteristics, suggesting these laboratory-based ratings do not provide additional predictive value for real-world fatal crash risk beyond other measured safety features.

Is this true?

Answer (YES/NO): NO